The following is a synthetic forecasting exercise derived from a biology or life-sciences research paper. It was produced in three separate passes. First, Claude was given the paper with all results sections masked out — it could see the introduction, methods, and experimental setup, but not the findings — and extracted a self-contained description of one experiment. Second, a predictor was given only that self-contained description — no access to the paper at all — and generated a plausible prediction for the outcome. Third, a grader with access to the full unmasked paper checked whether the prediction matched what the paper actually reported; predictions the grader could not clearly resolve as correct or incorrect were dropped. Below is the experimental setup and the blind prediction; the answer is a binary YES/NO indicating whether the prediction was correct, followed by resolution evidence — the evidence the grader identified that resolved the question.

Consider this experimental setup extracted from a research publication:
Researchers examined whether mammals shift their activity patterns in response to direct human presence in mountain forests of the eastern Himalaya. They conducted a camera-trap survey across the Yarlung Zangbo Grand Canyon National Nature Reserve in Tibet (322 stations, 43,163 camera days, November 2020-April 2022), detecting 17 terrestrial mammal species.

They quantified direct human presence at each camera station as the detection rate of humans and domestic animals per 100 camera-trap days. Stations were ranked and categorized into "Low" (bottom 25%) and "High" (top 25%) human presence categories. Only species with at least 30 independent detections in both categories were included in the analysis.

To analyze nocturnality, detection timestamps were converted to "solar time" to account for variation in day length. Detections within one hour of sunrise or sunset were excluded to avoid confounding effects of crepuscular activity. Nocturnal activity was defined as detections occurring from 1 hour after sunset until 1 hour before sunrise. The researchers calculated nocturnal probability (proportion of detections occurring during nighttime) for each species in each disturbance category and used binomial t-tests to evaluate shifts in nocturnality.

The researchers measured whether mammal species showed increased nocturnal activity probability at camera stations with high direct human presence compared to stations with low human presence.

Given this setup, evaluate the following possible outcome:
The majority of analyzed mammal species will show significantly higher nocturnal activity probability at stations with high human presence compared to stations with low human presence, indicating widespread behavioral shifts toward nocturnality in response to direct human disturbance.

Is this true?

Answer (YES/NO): NO